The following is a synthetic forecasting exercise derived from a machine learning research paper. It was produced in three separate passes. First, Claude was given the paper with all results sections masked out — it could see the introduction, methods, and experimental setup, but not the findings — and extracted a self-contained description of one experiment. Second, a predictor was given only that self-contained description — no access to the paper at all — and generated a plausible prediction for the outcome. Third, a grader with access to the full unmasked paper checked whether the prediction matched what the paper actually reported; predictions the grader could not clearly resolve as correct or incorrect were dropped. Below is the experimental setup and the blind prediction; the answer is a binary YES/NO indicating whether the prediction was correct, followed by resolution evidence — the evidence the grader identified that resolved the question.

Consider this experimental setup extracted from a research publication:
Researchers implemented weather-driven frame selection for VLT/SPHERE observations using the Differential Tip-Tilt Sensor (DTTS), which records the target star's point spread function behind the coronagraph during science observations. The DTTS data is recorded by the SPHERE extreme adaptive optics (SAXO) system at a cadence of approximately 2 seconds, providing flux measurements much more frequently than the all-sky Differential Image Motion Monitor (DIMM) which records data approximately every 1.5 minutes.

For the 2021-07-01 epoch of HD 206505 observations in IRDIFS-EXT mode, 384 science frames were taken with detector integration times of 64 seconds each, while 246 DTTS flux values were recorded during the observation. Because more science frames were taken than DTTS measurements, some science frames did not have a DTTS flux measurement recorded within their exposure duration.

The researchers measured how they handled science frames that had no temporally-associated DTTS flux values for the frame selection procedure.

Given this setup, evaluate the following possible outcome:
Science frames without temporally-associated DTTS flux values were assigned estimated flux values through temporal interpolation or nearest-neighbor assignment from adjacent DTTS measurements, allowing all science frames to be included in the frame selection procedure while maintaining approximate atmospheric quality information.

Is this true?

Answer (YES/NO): NO